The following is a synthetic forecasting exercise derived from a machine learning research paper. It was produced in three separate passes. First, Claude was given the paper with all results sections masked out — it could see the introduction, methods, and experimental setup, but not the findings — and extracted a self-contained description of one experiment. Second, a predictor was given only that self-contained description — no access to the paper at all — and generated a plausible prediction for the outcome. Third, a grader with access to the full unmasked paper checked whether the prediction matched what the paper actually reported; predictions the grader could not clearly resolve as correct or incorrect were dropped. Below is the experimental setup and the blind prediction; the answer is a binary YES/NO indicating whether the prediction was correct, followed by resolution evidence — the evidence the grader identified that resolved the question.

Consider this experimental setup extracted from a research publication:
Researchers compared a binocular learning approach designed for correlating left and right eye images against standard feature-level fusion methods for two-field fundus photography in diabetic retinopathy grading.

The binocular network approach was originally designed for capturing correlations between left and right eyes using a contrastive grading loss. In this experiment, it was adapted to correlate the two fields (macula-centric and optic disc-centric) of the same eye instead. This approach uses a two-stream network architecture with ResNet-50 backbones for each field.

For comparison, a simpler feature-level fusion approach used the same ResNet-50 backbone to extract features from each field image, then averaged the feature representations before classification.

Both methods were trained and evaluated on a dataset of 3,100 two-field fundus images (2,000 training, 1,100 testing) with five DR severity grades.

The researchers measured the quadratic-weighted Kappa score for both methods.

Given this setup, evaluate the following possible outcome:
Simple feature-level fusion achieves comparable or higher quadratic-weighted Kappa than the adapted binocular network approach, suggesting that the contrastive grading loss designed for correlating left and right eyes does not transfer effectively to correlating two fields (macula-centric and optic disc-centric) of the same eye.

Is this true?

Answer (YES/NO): YES